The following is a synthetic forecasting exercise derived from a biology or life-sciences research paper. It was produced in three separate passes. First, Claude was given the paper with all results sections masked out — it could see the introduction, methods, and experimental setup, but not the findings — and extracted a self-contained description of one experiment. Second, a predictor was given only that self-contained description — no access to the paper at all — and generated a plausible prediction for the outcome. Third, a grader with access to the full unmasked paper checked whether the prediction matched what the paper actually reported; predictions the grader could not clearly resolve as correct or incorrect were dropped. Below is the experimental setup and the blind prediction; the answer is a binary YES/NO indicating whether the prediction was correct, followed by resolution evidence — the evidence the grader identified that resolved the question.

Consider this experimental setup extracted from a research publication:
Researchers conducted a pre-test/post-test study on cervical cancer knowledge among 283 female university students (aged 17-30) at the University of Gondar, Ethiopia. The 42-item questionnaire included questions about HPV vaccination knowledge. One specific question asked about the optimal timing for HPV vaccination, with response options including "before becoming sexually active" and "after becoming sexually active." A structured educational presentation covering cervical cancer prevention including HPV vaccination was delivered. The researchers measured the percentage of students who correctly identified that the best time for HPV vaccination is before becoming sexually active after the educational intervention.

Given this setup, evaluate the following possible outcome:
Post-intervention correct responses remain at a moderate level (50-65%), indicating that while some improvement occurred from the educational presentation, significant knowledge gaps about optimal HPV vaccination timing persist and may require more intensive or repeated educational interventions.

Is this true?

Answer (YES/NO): NO